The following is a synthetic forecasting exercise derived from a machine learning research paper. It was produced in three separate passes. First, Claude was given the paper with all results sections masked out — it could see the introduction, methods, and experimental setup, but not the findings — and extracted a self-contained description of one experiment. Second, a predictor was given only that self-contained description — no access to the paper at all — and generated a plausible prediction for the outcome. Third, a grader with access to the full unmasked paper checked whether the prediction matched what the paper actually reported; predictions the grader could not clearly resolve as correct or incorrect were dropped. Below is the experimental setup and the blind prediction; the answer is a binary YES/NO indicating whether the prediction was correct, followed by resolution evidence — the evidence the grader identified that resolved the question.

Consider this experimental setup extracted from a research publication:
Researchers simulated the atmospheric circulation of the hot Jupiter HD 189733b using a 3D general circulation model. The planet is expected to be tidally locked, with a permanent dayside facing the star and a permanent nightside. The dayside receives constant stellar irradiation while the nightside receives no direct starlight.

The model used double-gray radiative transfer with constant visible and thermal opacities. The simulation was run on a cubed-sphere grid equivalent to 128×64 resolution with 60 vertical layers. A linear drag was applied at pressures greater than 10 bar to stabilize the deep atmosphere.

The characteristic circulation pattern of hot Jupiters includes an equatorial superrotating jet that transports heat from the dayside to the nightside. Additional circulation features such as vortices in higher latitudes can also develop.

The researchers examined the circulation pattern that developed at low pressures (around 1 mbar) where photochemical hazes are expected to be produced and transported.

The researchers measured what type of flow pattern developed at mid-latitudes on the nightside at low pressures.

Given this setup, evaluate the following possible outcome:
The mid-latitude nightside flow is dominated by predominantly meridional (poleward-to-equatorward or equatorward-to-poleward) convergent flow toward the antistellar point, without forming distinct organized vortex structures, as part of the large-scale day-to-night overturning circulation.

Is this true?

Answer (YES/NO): NO